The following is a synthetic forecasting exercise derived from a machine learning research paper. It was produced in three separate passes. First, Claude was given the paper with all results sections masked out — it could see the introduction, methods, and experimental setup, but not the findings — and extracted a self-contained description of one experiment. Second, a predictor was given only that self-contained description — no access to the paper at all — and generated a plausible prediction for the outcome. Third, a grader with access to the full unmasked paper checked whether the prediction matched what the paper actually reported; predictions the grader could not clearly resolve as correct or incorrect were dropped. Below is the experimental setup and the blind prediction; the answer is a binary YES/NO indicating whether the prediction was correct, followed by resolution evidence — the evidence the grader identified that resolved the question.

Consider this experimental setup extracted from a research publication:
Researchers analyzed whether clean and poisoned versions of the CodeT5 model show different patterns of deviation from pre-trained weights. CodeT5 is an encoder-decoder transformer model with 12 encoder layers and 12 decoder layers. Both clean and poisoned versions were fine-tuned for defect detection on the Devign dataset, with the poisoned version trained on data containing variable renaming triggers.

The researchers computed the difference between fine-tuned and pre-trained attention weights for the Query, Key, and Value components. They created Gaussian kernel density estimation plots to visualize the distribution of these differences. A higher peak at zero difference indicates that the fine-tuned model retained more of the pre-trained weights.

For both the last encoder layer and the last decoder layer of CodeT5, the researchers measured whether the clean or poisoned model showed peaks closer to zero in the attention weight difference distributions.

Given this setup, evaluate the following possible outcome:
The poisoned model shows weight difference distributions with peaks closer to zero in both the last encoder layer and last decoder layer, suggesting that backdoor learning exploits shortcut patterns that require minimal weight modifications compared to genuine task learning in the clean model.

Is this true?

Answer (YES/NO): YES